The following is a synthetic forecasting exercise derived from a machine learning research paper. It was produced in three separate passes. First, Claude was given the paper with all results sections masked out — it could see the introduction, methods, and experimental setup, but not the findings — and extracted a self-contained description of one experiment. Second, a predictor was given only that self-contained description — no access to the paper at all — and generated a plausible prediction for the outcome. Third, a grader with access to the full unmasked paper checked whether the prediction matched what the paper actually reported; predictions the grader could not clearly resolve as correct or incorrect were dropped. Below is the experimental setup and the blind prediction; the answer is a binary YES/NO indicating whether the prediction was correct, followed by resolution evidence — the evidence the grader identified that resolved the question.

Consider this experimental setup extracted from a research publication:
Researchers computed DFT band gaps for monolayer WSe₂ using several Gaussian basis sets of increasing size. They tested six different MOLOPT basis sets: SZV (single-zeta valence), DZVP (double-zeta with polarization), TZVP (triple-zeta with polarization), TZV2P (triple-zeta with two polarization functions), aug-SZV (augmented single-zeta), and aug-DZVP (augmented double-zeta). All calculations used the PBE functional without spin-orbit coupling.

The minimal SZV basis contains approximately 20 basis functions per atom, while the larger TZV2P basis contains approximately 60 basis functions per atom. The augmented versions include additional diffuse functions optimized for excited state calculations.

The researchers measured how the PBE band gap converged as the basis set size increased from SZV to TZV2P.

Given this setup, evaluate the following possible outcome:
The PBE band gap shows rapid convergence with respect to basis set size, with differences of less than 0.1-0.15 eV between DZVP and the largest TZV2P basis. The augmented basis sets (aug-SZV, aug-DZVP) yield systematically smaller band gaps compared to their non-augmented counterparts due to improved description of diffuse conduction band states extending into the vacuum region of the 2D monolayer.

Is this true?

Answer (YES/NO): NO